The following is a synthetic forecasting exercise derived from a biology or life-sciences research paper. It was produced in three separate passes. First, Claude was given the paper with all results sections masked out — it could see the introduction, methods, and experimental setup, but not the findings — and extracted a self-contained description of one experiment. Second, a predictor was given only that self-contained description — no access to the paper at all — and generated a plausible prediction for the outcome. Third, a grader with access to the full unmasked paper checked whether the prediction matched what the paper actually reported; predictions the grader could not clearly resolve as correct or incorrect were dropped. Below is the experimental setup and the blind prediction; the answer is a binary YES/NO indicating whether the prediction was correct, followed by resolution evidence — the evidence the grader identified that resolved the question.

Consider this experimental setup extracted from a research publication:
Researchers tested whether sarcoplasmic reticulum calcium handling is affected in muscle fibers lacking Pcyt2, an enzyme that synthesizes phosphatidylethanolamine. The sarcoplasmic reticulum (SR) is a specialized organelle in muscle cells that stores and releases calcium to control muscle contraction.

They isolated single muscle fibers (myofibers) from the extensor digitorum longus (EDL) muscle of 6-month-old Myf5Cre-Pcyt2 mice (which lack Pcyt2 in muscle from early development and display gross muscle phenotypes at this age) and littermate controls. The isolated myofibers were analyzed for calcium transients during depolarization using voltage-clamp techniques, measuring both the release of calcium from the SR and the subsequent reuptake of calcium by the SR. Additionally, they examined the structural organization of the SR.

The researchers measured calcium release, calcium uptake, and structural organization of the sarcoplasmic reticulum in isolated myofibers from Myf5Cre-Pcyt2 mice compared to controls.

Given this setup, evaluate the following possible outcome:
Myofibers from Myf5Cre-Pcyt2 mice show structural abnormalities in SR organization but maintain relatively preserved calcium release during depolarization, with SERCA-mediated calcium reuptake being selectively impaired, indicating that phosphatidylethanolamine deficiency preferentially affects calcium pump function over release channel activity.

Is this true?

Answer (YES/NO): NO